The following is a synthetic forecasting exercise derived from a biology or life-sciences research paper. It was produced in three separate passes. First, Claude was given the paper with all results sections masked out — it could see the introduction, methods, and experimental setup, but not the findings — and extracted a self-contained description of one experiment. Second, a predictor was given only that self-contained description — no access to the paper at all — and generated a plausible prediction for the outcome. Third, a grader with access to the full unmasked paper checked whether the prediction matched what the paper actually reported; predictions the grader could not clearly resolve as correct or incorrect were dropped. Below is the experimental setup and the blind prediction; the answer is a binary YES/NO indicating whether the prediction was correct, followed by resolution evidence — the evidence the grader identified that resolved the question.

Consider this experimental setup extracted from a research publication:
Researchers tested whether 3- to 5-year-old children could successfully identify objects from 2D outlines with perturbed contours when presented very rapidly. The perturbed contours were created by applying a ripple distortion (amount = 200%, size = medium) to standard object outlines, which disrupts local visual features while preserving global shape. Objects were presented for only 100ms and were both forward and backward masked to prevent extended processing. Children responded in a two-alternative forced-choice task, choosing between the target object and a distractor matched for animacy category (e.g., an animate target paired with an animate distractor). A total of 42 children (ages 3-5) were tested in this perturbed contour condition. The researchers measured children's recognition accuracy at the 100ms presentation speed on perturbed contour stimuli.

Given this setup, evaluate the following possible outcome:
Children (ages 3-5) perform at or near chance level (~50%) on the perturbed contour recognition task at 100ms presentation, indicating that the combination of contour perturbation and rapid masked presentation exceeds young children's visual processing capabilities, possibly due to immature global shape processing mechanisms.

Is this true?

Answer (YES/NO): NO